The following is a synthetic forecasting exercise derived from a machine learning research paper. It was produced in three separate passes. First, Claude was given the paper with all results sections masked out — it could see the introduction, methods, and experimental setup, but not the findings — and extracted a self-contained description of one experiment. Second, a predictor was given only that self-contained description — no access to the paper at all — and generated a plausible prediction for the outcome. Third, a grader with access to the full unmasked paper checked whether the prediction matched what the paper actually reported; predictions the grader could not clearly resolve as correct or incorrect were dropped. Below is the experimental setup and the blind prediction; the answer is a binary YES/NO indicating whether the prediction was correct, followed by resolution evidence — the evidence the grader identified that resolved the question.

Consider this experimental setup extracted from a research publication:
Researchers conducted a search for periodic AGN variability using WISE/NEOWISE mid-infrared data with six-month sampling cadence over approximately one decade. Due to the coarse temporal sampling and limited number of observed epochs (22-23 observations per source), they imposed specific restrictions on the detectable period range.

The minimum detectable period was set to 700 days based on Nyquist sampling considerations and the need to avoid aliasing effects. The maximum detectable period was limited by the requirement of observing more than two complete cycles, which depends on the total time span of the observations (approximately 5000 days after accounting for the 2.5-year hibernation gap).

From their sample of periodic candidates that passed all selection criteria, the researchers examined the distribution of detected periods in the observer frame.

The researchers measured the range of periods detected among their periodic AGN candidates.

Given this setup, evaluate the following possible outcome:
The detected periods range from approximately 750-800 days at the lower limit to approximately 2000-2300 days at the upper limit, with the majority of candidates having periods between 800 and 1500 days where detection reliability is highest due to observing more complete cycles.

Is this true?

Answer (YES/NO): NO